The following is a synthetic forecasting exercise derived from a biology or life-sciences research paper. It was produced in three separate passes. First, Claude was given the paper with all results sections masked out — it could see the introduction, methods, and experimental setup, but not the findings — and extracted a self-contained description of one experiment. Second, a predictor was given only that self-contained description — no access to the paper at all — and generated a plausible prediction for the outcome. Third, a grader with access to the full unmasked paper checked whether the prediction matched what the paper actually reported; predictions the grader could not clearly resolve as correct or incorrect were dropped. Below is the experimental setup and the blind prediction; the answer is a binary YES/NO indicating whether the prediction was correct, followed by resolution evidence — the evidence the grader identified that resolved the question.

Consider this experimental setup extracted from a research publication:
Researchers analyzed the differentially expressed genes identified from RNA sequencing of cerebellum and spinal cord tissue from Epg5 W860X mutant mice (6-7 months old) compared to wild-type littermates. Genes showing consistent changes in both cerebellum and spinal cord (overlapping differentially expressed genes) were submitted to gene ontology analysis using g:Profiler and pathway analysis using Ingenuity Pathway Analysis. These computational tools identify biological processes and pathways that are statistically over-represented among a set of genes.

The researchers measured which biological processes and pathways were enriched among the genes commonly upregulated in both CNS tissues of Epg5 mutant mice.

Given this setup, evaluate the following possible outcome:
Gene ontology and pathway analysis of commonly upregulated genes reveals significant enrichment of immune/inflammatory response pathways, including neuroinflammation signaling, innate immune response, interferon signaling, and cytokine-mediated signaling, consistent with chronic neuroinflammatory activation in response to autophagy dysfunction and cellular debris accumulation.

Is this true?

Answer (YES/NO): YES